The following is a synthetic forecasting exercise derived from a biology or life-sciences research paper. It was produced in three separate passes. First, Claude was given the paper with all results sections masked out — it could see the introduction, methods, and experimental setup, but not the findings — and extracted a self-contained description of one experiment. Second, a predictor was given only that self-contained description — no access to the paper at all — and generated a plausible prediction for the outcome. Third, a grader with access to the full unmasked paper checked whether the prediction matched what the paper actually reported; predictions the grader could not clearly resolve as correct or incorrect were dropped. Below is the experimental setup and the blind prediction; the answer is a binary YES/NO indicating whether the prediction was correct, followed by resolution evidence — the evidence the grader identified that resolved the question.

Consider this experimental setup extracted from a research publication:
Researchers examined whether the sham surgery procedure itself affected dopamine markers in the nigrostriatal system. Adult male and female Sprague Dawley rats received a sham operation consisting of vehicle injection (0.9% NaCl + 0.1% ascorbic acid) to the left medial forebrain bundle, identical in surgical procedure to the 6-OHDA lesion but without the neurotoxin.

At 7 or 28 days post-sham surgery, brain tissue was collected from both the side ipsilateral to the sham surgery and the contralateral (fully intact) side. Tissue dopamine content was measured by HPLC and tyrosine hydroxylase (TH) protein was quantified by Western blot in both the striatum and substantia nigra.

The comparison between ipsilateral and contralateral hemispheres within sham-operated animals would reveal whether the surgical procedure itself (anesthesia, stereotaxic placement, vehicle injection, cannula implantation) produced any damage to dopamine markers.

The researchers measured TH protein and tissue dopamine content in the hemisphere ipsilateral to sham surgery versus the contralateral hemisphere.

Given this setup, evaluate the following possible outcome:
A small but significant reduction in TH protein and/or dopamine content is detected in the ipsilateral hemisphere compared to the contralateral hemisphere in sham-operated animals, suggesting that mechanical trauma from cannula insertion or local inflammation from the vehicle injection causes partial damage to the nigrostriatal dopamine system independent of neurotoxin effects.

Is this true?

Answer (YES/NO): YES